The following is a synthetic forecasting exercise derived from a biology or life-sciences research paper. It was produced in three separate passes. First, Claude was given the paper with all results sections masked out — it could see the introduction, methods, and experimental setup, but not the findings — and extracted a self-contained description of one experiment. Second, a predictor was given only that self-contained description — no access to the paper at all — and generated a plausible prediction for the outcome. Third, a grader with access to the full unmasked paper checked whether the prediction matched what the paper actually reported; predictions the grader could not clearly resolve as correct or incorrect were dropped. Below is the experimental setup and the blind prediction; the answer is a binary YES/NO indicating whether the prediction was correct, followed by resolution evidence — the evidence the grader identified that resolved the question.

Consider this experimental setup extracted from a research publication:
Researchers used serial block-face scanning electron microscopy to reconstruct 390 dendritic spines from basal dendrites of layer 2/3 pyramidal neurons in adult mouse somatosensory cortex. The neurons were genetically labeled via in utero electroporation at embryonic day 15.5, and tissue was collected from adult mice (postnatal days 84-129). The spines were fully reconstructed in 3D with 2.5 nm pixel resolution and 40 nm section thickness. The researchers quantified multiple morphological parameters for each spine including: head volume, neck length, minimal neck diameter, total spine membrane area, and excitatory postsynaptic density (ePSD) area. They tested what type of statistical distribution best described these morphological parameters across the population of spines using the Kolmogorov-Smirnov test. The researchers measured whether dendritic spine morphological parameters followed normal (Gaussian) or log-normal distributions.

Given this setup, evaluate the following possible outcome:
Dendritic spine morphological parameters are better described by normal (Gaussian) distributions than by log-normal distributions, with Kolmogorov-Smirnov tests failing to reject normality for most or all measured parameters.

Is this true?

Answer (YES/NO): NO